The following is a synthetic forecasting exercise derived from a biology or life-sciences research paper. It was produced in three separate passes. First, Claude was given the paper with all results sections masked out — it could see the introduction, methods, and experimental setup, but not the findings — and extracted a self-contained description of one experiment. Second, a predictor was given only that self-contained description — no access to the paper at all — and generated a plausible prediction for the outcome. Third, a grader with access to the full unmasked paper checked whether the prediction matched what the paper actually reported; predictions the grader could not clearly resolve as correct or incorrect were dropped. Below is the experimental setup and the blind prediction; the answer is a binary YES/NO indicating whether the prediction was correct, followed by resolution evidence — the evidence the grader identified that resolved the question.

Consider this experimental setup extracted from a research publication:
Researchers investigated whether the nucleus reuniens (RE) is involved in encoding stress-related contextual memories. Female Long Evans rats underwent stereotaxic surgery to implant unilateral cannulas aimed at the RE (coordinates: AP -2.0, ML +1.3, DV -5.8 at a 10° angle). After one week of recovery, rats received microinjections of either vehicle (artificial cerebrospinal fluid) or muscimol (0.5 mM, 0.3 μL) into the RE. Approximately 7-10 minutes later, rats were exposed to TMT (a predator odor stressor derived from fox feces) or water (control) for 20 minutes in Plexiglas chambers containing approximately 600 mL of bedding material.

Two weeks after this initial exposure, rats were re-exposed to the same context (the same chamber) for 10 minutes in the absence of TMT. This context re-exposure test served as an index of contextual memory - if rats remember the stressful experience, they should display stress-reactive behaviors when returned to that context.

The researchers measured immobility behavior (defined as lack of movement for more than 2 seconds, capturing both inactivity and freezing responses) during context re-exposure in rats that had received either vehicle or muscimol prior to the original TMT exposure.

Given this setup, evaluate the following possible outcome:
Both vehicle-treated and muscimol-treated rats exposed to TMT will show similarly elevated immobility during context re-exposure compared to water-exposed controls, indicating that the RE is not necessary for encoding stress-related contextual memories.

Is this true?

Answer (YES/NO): NO